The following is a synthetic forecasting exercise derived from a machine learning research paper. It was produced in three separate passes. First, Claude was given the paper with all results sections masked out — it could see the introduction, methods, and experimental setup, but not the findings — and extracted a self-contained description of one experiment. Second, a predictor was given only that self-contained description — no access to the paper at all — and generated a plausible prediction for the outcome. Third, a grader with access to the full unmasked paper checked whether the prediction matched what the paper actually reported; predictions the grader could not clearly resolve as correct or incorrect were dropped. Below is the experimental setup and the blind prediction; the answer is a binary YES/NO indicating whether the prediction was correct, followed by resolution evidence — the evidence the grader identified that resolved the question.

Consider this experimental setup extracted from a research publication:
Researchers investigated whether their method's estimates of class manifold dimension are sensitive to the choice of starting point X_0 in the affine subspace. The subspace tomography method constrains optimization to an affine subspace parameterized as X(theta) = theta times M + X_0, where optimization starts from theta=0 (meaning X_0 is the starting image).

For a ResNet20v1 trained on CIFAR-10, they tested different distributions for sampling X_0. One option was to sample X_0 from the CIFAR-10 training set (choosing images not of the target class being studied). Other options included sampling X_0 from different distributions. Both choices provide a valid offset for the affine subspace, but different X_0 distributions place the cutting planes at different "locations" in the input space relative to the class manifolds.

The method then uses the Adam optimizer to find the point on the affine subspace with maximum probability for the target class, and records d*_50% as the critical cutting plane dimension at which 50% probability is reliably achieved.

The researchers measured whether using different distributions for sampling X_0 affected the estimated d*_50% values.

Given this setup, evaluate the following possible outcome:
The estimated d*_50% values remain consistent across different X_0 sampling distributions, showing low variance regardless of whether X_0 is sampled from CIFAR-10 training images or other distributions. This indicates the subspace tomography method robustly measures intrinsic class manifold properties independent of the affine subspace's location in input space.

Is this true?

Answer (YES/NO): YES